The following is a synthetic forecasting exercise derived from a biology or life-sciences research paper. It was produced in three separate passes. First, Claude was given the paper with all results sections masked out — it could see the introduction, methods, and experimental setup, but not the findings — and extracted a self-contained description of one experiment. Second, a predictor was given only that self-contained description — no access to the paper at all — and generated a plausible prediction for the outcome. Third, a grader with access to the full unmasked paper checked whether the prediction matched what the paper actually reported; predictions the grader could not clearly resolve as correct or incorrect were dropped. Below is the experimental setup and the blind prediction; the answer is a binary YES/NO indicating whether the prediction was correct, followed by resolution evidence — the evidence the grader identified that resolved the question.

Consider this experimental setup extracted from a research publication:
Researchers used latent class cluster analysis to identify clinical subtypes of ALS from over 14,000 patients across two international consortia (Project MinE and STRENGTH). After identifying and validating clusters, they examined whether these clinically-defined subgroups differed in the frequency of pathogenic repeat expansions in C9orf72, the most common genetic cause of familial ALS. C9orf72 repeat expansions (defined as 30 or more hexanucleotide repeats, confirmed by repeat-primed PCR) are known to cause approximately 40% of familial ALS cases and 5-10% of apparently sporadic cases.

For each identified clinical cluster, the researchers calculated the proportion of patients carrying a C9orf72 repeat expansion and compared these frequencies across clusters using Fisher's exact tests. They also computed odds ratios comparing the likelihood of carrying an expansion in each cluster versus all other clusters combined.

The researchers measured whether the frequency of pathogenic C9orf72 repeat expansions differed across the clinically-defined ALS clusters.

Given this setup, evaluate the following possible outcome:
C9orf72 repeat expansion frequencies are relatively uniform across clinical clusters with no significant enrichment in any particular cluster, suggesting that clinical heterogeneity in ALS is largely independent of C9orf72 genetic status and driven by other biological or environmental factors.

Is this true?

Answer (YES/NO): NO